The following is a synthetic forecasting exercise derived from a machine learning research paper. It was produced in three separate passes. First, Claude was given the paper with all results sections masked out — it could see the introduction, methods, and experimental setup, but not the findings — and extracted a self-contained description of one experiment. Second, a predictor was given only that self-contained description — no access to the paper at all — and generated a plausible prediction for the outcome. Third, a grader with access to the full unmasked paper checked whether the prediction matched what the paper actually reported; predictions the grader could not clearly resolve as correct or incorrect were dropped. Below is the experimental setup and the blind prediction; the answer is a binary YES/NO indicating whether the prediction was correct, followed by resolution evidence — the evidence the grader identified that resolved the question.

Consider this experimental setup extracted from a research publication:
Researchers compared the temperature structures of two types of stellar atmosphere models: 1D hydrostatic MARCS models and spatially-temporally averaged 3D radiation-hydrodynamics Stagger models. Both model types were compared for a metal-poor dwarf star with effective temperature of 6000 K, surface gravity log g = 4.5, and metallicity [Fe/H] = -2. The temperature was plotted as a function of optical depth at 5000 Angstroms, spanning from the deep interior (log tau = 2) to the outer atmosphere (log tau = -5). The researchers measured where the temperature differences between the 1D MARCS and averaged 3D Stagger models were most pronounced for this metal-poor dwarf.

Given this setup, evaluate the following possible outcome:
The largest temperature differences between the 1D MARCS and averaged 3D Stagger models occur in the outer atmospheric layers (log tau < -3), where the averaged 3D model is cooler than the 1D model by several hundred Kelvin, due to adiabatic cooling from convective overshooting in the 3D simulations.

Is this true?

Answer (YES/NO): NO